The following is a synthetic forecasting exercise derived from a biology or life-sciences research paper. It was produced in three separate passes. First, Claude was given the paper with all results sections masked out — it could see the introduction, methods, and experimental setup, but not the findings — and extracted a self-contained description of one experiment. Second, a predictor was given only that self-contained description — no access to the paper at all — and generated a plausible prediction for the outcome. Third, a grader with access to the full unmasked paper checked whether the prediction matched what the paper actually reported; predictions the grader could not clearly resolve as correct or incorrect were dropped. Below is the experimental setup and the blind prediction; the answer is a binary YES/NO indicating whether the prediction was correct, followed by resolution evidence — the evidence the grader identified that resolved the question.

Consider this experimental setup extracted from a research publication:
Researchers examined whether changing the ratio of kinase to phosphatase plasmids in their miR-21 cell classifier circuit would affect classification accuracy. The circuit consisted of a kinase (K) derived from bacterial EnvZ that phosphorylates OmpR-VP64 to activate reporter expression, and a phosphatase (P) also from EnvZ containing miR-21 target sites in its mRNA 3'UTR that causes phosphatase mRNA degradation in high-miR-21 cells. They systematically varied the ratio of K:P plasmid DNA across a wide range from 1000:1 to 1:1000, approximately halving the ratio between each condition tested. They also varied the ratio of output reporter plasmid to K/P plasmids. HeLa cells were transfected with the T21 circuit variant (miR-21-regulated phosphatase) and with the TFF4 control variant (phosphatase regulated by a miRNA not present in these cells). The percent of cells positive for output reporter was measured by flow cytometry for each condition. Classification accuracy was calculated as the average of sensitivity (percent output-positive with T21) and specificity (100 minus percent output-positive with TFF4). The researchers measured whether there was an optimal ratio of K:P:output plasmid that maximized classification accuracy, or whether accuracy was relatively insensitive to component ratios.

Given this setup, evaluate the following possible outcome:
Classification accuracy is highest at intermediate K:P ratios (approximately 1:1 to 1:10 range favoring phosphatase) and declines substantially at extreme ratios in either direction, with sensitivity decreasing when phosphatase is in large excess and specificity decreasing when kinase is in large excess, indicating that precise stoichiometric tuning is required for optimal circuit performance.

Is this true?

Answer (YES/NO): NO